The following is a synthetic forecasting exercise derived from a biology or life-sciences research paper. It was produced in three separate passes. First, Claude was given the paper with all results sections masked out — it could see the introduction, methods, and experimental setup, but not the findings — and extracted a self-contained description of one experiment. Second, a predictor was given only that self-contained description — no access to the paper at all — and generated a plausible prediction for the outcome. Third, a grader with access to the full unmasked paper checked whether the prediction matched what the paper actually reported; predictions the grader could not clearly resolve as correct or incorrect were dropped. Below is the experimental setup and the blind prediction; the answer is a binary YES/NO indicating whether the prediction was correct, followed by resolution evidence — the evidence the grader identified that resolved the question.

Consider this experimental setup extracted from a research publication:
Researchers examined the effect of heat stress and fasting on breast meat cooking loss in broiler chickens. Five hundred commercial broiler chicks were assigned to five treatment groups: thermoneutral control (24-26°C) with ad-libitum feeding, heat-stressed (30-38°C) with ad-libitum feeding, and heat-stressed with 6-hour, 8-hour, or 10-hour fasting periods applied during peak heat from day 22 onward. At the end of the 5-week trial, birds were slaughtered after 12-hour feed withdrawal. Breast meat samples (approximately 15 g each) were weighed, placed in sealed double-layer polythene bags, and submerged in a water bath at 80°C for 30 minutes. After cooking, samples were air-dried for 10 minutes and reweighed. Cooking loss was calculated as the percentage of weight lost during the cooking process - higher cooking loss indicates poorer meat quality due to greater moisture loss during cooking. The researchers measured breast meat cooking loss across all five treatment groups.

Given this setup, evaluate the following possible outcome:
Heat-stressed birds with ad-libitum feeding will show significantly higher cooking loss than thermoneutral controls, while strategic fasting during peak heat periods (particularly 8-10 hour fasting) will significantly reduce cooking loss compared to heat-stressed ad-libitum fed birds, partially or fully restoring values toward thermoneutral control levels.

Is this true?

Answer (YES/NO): YES